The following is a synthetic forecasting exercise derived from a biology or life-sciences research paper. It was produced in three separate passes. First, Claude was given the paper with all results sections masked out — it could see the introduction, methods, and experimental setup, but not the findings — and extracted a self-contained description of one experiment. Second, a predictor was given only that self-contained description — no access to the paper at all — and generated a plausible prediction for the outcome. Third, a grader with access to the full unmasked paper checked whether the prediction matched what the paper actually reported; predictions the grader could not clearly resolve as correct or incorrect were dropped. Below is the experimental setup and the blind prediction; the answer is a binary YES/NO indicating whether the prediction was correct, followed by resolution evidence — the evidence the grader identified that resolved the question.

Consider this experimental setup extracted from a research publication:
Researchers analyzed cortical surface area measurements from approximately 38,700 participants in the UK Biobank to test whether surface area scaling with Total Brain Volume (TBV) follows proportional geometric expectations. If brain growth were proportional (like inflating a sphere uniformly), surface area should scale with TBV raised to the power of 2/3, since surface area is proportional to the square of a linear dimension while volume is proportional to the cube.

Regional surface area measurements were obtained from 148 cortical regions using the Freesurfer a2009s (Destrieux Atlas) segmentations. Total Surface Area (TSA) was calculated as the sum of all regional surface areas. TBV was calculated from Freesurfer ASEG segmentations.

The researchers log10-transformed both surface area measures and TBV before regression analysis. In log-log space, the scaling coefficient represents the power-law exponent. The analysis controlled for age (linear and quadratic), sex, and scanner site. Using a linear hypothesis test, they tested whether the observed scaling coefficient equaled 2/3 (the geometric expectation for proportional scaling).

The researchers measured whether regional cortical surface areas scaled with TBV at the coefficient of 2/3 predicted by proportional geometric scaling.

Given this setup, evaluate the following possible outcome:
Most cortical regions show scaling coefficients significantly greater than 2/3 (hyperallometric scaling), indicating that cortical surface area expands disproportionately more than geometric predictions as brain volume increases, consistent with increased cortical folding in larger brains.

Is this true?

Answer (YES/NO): YES